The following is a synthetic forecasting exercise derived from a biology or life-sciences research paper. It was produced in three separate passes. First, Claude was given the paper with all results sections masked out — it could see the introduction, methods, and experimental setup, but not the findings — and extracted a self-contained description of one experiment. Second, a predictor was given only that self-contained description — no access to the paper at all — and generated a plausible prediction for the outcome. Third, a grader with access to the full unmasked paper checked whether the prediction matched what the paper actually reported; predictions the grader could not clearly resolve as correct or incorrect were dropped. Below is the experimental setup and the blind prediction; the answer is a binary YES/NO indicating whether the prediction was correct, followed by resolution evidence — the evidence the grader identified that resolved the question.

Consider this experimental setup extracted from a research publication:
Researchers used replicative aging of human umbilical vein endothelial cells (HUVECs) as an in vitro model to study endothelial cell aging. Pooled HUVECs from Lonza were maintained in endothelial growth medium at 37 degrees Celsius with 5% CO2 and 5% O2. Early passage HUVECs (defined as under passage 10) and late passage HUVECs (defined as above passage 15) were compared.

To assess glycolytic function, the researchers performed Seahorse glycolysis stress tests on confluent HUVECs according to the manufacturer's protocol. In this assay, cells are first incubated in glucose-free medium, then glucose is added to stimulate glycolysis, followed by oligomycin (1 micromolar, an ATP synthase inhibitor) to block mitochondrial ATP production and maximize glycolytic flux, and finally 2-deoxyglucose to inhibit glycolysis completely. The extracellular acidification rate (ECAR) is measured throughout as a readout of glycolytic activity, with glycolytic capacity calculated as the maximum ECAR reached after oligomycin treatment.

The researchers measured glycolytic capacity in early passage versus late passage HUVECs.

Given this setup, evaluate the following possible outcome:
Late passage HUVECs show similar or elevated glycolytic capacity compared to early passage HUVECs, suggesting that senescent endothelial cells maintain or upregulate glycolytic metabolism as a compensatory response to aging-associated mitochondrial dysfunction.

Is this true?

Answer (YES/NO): NO